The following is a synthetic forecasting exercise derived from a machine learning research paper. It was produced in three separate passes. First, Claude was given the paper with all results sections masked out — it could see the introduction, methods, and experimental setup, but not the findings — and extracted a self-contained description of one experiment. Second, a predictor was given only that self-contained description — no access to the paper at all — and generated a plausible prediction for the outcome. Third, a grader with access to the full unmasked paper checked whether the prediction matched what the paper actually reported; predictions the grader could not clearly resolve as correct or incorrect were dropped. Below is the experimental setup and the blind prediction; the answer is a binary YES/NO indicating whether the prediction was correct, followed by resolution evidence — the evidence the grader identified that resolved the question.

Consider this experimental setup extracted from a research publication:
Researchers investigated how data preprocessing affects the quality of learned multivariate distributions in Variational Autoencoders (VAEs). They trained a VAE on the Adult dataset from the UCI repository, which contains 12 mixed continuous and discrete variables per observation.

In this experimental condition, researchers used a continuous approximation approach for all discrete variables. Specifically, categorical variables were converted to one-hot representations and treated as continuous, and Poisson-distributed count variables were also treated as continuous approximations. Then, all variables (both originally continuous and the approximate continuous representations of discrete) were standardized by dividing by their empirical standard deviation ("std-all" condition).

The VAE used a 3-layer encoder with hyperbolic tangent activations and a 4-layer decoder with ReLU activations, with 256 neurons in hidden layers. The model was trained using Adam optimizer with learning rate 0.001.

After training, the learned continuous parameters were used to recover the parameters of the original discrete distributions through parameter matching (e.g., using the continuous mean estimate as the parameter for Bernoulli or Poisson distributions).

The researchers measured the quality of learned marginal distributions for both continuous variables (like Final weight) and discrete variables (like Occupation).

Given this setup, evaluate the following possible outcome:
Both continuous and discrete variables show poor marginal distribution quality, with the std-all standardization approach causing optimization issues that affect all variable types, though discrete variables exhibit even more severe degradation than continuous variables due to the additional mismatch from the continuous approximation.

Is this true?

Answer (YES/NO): NO